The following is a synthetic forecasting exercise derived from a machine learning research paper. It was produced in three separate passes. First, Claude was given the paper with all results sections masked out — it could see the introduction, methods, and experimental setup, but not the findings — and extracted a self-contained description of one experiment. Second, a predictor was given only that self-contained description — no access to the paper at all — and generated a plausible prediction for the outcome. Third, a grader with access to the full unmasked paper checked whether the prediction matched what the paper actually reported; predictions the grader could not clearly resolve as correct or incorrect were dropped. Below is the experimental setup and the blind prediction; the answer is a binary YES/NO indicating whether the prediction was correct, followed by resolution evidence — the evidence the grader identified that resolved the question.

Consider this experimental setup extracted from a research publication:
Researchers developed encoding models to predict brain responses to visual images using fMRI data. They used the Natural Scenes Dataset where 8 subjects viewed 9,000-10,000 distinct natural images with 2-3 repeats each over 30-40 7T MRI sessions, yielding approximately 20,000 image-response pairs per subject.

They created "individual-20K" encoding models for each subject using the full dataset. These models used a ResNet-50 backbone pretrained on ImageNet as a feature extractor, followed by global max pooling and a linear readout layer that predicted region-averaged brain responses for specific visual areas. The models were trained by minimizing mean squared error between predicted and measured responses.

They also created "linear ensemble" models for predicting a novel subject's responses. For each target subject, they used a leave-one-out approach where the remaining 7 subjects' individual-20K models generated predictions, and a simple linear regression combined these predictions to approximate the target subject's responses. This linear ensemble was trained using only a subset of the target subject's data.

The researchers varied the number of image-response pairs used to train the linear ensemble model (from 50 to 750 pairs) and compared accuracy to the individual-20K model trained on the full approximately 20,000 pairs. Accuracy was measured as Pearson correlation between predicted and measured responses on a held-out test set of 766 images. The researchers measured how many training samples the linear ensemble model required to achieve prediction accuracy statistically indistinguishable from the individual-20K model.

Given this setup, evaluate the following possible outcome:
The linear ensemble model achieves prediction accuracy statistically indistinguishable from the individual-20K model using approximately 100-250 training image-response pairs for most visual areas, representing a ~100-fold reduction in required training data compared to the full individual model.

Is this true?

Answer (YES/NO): YES